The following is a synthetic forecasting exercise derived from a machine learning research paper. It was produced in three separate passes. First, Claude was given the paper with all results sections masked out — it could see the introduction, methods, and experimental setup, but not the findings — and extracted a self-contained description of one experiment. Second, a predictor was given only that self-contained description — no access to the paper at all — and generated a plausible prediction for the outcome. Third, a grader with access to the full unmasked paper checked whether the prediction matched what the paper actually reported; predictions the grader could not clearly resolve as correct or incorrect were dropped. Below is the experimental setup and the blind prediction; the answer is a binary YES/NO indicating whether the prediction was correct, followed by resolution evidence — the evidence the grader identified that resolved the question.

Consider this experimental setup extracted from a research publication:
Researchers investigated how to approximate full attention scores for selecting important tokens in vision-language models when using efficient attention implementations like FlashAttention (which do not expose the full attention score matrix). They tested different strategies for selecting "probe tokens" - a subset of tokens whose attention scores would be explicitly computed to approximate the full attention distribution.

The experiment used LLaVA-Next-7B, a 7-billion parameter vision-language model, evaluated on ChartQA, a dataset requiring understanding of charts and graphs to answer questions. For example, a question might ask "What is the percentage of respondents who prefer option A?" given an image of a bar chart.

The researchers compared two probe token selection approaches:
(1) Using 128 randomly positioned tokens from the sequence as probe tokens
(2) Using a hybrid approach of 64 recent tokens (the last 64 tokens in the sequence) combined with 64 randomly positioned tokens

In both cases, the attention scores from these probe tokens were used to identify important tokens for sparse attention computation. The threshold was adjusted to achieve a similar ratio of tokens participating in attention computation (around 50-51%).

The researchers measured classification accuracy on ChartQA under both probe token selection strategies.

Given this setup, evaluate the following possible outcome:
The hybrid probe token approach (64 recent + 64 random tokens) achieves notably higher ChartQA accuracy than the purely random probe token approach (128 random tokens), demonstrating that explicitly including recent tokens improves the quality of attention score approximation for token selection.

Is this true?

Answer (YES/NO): YES